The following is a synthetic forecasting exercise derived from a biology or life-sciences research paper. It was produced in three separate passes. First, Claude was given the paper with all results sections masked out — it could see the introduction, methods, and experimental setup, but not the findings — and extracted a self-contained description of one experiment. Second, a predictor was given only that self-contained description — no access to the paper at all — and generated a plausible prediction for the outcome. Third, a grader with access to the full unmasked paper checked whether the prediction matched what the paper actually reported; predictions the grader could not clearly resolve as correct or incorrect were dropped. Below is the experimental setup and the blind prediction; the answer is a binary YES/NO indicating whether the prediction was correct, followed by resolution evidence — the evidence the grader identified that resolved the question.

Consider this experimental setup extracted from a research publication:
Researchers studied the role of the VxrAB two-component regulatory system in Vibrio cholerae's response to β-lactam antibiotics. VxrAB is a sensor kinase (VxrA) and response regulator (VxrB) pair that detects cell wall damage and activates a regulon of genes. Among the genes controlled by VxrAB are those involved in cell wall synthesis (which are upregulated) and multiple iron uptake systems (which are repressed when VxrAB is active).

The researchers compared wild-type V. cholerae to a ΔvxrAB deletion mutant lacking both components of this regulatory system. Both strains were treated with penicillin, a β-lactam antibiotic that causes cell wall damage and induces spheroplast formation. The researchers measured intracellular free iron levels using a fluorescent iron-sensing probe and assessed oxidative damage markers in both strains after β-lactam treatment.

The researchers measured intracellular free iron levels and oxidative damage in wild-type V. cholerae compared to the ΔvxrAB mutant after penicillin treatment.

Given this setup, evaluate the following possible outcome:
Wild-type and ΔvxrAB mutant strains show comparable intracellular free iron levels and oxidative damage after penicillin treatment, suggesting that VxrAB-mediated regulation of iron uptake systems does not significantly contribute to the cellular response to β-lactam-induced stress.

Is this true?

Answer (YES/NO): NO